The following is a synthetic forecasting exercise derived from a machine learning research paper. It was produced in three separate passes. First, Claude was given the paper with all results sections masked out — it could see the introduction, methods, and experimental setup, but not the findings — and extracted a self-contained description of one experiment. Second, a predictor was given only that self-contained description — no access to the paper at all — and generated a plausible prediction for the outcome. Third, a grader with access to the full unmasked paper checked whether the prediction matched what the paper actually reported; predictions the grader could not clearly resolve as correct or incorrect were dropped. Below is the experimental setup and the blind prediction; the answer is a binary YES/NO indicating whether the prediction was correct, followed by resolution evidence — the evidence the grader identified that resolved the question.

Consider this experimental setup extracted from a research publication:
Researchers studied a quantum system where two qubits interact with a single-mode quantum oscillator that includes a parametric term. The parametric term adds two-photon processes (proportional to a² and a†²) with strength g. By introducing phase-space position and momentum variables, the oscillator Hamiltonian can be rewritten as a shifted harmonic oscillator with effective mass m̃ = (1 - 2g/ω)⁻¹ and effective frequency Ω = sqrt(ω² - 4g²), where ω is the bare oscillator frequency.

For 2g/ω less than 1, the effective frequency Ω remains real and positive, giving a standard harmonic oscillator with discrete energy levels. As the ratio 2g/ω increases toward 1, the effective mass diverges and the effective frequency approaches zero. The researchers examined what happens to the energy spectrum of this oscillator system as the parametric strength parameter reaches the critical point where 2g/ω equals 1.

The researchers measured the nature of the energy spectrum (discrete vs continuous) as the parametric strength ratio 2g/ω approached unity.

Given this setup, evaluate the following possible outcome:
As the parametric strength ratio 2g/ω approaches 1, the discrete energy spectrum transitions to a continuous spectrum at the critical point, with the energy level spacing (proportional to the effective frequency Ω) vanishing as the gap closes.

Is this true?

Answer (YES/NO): YES